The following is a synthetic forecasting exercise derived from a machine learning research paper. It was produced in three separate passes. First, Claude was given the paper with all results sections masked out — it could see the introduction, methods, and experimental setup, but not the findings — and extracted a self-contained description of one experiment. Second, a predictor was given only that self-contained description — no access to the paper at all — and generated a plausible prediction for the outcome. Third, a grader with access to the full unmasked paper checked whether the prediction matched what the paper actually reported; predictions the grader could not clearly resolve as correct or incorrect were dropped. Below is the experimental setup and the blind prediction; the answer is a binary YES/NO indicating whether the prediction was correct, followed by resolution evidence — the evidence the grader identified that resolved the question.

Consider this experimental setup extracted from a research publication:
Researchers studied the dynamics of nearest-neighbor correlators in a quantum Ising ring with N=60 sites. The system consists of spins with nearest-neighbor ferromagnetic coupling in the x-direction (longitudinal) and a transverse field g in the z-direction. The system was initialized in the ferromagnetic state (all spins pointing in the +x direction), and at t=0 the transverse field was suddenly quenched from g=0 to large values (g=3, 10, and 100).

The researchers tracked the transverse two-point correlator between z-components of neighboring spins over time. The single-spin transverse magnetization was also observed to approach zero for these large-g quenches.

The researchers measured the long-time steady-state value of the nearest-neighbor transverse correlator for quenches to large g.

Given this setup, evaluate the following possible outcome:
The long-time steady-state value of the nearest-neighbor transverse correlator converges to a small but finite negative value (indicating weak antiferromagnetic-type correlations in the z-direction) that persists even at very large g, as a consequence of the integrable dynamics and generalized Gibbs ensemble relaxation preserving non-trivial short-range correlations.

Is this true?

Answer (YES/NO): YES